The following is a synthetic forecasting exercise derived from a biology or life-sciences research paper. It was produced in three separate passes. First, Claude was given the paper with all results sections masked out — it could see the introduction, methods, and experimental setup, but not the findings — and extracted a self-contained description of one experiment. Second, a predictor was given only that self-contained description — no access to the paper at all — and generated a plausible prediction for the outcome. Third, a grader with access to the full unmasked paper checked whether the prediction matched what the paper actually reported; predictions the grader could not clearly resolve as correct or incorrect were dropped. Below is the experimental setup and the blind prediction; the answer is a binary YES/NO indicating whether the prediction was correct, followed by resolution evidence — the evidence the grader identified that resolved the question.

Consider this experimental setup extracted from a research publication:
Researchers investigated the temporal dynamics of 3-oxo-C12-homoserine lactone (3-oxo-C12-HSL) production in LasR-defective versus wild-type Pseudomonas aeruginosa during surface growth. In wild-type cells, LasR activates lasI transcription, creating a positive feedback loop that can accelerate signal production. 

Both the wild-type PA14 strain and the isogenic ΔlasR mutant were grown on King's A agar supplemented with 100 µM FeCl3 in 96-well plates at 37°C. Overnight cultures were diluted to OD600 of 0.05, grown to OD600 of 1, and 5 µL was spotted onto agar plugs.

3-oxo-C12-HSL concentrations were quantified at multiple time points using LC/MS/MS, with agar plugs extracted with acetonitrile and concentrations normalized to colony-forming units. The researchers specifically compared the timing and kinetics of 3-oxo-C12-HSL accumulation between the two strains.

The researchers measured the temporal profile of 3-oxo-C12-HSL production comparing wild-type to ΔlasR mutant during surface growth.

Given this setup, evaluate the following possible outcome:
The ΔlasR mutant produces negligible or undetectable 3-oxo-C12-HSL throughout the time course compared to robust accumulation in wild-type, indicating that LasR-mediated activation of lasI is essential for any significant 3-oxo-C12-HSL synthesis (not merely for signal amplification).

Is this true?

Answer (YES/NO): NO